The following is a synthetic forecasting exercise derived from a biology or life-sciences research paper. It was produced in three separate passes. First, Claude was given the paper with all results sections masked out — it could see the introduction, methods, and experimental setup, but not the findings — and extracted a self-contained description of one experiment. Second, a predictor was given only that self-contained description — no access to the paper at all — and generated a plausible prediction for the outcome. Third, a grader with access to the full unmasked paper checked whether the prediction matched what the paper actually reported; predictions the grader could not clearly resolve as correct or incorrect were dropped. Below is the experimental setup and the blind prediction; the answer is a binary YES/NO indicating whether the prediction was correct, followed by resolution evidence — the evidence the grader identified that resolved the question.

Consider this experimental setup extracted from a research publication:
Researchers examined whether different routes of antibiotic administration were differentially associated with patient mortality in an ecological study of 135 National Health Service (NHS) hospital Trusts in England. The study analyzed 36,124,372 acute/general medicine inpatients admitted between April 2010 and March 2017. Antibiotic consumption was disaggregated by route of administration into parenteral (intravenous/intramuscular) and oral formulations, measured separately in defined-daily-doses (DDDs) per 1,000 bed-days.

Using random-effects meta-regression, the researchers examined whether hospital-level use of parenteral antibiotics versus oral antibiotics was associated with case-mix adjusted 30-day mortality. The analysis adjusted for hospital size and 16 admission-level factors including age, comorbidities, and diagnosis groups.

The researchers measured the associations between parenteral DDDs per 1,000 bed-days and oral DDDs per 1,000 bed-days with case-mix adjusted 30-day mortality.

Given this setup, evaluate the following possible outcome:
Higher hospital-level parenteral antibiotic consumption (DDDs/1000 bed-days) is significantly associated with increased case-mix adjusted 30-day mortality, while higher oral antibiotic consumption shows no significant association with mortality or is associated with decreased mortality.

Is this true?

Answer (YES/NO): YES